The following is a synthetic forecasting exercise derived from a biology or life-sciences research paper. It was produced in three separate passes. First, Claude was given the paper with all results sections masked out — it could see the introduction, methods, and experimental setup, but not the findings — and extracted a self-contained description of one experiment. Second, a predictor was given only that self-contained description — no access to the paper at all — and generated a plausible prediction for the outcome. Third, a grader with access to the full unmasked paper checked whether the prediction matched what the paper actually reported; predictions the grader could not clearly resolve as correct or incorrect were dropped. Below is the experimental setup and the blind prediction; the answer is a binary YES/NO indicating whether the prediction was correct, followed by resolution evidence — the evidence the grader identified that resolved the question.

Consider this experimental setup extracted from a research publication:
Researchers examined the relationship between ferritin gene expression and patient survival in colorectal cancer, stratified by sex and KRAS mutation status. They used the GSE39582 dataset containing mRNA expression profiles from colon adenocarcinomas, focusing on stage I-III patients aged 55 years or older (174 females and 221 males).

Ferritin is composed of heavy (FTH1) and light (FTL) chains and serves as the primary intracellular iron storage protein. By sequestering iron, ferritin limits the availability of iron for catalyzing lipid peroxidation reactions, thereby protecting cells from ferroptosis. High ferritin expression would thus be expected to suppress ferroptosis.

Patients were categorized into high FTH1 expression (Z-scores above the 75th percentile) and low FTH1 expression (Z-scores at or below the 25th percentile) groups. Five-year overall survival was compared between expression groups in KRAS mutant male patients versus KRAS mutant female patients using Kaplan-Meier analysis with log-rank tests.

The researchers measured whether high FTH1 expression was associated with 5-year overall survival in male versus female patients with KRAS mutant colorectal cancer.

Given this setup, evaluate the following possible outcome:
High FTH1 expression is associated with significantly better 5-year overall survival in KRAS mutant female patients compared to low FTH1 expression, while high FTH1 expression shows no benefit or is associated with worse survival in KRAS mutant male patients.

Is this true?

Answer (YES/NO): NO